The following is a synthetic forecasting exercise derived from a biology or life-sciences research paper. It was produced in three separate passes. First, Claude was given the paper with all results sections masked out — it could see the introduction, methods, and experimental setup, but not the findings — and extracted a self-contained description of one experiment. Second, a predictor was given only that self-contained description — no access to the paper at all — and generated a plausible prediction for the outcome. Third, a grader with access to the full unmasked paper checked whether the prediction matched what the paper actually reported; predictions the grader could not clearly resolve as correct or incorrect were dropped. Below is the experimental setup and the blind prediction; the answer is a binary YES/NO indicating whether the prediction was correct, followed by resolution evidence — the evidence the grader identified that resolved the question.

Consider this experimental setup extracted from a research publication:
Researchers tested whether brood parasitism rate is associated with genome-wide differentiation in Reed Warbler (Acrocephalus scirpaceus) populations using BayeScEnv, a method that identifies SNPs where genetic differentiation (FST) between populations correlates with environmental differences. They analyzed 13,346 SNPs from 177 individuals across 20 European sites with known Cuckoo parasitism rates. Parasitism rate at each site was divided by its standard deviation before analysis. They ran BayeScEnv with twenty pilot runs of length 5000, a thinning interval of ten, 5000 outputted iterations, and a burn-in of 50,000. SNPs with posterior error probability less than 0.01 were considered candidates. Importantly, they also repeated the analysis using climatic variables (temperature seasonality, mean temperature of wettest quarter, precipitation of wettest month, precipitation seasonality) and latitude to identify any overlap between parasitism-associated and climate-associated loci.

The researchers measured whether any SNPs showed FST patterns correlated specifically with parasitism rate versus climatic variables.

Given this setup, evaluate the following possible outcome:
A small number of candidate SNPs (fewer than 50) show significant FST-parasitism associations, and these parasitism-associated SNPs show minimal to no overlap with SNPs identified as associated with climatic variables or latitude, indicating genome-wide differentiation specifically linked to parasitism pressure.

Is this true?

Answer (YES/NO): NO